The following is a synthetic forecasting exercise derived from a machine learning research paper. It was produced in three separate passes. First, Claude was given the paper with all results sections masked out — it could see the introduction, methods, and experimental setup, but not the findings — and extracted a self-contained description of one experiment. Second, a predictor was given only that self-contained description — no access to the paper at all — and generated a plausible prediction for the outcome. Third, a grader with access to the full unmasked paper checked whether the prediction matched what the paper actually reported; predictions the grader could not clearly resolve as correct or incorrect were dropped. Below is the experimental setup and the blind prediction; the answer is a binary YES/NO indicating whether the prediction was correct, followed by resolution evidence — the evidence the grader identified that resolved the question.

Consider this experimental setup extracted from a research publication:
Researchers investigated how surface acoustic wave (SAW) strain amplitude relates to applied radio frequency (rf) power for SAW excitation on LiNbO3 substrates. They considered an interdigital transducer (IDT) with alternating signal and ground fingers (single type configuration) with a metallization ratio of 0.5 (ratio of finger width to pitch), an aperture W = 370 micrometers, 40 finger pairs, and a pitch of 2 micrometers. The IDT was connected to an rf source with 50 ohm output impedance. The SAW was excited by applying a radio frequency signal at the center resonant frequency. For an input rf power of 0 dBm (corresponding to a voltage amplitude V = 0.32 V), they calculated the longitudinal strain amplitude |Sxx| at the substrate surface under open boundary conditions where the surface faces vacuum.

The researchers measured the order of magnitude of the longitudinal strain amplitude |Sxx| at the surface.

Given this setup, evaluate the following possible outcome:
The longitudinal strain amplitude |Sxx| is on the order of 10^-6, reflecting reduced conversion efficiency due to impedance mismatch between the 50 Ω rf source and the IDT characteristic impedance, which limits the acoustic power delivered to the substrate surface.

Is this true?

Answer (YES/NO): YES